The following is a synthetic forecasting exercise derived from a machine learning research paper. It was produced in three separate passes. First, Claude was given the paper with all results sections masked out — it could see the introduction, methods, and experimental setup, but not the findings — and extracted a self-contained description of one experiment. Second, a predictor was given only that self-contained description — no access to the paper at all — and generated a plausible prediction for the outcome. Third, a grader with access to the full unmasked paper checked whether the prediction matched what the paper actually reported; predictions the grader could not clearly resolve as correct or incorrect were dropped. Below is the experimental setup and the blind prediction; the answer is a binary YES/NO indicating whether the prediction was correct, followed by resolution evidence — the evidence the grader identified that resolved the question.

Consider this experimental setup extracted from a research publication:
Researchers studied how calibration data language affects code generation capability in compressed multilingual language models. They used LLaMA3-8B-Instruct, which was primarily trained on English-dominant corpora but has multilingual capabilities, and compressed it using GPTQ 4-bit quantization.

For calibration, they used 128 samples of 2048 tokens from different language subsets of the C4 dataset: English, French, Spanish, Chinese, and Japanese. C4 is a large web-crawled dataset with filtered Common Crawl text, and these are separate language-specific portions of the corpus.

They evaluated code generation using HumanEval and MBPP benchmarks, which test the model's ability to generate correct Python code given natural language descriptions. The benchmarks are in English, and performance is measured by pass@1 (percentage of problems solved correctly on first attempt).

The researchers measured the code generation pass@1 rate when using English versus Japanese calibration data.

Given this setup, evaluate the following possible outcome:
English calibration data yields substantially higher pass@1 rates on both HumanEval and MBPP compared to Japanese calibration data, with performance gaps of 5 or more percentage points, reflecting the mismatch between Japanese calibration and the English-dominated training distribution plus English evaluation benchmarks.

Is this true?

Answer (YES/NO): YES